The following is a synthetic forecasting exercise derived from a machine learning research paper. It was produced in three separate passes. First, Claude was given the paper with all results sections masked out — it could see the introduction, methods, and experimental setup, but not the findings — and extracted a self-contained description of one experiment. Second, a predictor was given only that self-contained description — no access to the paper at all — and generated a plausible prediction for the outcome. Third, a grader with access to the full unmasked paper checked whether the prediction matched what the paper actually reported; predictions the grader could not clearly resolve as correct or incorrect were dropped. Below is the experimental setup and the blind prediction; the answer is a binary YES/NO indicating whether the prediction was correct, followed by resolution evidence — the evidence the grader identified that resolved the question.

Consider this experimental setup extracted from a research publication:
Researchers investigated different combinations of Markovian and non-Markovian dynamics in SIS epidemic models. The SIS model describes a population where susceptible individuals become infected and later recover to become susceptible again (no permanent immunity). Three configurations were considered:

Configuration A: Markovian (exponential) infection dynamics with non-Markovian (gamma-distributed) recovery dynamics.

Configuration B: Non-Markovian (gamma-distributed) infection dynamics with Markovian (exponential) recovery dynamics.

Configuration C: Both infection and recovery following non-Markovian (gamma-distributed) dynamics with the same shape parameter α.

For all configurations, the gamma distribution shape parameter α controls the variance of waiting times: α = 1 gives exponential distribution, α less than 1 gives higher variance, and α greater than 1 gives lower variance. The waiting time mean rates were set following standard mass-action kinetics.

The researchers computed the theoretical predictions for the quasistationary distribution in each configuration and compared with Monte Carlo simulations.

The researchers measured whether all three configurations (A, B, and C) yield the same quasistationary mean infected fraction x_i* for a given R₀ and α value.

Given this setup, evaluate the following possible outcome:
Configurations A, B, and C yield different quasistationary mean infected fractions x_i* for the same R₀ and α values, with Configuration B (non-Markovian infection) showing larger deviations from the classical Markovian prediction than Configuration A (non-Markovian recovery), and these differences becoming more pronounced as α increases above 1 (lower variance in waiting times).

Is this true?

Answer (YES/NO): NO